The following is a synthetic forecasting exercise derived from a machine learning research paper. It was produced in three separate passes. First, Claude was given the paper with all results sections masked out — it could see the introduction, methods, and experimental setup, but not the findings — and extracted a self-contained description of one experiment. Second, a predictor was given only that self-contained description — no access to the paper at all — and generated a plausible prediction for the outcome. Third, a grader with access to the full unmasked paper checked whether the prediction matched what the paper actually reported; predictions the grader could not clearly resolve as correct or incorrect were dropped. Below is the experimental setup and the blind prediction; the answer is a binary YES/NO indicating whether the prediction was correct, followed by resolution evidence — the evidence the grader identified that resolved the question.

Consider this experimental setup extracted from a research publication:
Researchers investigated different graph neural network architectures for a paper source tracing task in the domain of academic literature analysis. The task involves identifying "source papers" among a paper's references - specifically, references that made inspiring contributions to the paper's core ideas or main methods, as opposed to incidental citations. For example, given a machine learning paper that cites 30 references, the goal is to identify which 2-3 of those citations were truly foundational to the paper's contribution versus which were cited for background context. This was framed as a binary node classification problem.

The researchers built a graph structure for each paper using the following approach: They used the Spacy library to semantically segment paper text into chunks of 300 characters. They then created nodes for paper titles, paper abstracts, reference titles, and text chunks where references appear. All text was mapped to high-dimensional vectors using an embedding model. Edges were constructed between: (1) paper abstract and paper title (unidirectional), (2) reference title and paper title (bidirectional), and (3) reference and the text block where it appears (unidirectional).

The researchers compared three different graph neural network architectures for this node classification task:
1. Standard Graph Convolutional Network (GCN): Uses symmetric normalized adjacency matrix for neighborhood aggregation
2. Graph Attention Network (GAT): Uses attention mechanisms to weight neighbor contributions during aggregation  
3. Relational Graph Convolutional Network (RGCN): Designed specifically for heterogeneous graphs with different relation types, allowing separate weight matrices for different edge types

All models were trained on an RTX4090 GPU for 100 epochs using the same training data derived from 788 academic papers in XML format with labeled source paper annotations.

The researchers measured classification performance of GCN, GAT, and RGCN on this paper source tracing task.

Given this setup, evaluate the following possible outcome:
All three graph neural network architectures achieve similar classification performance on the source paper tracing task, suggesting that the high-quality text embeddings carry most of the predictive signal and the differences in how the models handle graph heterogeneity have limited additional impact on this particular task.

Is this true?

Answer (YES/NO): YES